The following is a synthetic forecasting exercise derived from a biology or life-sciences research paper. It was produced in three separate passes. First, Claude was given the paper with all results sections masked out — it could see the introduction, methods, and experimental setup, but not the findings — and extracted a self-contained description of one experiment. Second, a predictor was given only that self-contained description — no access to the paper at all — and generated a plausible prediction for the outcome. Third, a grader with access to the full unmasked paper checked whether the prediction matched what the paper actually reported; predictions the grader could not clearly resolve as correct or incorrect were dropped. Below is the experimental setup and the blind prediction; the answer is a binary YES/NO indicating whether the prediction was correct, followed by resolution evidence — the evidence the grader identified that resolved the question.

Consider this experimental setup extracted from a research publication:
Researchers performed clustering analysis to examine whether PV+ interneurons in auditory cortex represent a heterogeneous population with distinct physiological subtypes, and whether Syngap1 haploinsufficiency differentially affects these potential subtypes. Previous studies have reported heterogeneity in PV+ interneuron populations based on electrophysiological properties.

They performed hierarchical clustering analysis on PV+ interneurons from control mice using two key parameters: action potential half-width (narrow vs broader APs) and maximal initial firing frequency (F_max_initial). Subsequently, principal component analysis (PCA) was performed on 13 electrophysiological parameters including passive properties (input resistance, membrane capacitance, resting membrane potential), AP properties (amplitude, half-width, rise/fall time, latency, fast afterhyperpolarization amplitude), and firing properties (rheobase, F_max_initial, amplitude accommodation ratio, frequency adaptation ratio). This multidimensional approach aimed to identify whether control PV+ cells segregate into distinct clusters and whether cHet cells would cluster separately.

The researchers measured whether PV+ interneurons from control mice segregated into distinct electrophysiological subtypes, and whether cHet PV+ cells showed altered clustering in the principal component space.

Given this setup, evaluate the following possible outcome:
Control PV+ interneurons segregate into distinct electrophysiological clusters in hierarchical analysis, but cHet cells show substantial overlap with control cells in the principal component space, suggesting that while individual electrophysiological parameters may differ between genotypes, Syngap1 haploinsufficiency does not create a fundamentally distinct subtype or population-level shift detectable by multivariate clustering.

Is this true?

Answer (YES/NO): YES